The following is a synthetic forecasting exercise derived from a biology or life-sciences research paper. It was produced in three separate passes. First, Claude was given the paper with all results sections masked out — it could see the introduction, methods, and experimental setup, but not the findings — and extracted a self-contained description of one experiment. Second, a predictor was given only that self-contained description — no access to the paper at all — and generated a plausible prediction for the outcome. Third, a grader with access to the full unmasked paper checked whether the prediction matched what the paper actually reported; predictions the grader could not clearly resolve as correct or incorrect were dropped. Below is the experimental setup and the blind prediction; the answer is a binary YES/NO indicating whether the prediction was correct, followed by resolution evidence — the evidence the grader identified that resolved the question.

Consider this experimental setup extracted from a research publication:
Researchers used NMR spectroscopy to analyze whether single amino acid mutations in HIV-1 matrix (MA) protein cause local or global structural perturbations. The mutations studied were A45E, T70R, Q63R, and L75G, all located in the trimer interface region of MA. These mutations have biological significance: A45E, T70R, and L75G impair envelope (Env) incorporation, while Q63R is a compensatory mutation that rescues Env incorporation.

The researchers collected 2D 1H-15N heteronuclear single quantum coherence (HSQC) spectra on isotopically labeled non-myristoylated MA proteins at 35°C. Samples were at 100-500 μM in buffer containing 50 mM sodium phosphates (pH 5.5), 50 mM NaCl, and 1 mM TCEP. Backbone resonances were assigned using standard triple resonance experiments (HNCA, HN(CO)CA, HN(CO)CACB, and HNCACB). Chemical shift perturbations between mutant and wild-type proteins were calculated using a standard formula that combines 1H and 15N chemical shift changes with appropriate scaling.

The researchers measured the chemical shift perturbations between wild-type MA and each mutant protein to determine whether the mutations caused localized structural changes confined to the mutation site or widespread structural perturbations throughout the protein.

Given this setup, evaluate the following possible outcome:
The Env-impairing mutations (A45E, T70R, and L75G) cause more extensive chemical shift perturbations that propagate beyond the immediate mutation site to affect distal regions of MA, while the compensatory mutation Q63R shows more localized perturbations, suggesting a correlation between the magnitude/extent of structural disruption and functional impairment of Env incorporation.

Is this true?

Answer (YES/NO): NO